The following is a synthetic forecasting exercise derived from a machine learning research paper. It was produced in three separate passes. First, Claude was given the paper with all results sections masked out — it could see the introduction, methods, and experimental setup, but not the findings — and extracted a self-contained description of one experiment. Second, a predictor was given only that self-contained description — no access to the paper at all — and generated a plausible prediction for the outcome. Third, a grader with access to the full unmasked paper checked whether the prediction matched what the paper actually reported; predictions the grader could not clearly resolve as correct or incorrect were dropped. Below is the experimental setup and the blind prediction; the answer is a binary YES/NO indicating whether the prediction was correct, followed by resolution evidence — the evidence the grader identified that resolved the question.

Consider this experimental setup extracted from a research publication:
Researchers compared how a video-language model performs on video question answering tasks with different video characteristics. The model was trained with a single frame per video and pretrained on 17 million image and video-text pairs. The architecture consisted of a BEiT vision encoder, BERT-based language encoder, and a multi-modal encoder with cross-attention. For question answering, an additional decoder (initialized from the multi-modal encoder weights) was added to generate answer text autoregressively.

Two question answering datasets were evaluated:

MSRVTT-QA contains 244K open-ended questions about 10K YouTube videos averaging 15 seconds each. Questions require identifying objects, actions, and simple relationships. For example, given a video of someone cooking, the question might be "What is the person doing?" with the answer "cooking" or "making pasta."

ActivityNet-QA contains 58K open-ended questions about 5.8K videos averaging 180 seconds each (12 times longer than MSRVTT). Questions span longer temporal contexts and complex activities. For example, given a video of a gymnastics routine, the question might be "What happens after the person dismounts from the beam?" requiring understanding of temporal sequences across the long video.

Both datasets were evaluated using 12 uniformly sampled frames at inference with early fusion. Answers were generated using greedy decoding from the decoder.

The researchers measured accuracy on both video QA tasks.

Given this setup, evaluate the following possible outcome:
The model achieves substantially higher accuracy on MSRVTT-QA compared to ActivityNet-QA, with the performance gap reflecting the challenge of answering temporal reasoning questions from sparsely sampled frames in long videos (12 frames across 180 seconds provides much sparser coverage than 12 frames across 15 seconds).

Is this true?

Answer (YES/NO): NO